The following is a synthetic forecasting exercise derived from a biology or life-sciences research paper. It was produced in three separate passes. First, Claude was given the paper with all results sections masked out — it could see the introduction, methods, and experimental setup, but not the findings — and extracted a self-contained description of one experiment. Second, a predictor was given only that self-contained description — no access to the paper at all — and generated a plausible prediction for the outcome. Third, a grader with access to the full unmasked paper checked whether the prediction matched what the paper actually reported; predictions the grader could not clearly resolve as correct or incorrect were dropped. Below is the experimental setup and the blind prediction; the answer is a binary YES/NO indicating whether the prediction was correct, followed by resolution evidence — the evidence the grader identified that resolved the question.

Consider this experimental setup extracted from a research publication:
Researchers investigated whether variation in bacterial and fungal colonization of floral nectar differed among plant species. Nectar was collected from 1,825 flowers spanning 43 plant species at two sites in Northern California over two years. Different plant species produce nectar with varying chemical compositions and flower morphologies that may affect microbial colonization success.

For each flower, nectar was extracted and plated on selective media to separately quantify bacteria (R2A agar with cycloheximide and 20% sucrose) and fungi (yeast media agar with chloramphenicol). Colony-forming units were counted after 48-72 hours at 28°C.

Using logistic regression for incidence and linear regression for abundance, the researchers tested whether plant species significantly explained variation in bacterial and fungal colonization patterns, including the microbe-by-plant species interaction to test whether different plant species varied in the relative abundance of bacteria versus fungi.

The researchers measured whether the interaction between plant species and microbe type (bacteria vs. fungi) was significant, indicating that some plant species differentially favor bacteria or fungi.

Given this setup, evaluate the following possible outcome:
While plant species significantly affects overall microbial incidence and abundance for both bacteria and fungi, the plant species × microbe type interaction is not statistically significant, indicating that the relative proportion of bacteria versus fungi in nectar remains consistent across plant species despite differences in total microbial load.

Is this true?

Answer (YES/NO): NO